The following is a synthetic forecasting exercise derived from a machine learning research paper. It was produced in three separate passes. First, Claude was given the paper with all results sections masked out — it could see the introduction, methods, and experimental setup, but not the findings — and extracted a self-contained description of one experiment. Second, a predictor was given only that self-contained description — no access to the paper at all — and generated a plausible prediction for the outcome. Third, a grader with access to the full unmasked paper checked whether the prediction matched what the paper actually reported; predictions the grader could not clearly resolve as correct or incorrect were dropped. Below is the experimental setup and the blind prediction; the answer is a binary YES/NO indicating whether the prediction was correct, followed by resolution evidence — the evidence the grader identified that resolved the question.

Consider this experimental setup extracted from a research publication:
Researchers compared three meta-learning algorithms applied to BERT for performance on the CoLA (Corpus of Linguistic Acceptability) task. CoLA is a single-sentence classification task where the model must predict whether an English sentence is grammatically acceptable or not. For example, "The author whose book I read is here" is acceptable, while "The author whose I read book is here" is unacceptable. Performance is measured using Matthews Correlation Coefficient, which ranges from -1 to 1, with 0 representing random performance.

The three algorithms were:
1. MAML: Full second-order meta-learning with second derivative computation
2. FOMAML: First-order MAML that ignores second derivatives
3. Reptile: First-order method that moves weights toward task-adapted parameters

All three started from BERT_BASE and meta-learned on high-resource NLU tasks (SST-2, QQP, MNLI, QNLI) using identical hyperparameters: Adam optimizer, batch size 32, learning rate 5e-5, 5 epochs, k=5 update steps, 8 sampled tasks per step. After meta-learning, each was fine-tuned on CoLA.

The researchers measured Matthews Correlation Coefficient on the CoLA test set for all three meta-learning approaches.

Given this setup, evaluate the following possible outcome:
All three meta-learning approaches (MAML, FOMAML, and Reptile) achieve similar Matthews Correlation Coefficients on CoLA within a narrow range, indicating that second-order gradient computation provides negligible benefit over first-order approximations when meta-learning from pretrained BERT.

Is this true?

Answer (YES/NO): NO